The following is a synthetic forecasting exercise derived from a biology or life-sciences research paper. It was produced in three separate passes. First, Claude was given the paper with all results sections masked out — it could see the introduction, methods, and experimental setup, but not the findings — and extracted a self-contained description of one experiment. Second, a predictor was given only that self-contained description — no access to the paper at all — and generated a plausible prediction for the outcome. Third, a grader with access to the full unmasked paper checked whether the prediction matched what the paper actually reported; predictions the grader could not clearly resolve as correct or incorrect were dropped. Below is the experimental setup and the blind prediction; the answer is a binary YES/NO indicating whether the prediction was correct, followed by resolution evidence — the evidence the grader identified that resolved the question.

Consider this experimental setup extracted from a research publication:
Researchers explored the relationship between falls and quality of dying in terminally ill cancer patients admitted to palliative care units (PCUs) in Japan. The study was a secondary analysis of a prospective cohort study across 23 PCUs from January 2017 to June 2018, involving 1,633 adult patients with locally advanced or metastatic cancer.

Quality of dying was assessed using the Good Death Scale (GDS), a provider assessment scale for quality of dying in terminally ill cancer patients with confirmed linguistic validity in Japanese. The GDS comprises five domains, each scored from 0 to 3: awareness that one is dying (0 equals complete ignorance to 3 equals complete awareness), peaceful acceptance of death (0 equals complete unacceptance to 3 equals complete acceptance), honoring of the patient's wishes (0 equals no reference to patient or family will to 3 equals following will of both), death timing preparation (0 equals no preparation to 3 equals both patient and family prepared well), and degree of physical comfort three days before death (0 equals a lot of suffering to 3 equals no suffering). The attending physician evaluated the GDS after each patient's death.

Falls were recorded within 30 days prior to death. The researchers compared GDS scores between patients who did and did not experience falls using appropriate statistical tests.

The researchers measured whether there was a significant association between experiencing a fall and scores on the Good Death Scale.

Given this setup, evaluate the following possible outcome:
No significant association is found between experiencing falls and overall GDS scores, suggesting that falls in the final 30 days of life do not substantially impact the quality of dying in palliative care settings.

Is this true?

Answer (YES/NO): YES